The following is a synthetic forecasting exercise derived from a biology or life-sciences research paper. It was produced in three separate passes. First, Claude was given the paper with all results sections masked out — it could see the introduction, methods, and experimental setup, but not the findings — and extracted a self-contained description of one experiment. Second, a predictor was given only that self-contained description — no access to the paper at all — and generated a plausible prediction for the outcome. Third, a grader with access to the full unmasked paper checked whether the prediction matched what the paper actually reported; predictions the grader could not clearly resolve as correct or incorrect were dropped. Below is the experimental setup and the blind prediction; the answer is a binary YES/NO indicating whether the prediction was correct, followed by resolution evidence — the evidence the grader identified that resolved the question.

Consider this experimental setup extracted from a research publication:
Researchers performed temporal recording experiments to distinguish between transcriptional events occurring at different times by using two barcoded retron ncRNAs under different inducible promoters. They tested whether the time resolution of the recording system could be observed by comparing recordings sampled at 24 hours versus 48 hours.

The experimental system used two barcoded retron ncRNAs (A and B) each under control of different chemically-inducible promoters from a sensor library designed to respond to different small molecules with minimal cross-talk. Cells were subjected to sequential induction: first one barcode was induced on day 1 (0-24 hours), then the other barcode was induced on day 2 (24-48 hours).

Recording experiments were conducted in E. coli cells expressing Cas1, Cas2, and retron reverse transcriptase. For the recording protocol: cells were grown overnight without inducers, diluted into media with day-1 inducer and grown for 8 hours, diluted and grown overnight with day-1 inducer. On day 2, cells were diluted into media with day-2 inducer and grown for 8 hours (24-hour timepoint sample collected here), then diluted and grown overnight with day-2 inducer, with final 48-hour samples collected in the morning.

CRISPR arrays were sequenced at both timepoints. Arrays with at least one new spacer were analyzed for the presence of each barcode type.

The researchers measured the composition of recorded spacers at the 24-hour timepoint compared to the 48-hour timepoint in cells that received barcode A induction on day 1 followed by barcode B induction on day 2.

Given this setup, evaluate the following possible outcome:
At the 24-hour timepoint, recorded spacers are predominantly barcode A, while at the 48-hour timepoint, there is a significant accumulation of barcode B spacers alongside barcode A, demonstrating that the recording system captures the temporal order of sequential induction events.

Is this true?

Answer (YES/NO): YES